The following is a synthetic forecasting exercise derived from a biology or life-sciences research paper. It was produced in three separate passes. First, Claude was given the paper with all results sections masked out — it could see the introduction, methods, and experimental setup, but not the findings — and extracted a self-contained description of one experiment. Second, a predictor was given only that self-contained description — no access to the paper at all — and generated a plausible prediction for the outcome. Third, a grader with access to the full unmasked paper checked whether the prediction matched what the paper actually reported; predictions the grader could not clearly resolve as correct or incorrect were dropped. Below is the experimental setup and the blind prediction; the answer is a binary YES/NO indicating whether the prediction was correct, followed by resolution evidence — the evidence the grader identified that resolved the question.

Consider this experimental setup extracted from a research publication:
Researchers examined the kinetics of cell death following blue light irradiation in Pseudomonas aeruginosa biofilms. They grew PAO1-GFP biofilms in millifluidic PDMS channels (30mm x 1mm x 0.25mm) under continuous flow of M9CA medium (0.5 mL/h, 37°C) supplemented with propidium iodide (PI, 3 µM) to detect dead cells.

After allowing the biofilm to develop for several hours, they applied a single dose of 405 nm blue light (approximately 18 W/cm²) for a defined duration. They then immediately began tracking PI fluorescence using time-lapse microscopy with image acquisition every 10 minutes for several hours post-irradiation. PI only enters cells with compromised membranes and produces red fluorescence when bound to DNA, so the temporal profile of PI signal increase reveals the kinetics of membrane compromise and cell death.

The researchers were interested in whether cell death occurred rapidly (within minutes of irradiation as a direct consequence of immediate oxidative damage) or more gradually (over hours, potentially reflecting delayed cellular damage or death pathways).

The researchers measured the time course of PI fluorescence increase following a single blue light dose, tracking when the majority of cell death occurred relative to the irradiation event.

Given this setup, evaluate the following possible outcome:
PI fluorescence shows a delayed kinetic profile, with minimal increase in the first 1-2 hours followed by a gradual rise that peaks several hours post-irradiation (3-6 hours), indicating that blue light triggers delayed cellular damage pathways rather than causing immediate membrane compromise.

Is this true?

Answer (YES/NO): NO